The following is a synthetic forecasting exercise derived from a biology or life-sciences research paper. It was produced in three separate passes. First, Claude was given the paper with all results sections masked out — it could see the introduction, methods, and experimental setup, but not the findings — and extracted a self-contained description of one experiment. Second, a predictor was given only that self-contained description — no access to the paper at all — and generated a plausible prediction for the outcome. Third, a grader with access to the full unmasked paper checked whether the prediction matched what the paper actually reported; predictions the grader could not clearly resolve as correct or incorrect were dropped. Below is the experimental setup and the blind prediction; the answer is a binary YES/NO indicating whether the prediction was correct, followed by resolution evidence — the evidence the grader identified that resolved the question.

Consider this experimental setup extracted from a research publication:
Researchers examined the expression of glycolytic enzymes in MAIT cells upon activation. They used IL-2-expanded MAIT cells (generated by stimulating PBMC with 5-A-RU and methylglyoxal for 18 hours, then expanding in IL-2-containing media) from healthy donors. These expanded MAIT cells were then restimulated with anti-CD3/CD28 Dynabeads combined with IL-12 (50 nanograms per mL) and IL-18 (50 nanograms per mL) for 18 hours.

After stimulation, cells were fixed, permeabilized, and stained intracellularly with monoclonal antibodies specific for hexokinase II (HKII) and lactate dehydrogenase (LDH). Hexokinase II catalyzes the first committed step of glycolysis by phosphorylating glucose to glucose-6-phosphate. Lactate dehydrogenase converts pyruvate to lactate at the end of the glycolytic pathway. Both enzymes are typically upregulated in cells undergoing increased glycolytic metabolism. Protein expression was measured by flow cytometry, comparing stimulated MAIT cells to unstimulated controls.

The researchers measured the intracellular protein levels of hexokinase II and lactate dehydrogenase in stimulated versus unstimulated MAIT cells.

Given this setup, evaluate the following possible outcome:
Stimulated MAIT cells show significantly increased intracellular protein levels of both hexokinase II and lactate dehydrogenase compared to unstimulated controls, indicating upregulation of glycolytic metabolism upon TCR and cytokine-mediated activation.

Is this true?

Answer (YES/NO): YES